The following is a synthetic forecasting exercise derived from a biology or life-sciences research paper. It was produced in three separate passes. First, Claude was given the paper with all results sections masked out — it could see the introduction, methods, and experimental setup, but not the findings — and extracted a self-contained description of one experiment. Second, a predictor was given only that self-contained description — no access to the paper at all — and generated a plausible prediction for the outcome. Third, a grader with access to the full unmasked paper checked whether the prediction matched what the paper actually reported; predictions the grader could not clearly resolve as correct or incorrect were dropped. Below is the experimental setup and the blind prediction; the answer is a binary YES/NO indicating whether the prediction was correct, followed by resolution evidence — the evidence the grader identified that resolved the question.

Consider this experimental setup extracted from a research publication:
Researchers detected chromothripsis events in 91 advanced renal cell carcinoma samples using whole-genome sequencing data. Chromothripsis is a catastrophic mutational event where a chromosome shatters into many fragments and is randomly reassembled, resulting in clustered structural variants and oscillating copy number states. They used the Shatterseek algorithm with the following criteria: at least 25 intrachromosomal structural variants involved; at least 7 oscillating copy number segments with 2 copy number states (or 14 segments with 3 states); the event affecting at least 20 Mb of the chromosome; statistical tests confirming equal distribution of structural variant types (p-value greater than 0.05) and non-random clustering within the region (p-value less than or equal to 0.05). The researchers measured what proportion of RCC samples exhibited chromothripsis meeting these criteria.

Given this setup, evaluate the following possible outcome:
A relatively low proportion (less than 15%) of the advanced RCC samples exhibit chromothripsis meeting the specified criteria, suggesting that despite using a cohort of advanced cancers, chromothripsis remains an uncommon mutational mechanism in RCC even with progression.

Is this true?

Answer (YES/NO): YES